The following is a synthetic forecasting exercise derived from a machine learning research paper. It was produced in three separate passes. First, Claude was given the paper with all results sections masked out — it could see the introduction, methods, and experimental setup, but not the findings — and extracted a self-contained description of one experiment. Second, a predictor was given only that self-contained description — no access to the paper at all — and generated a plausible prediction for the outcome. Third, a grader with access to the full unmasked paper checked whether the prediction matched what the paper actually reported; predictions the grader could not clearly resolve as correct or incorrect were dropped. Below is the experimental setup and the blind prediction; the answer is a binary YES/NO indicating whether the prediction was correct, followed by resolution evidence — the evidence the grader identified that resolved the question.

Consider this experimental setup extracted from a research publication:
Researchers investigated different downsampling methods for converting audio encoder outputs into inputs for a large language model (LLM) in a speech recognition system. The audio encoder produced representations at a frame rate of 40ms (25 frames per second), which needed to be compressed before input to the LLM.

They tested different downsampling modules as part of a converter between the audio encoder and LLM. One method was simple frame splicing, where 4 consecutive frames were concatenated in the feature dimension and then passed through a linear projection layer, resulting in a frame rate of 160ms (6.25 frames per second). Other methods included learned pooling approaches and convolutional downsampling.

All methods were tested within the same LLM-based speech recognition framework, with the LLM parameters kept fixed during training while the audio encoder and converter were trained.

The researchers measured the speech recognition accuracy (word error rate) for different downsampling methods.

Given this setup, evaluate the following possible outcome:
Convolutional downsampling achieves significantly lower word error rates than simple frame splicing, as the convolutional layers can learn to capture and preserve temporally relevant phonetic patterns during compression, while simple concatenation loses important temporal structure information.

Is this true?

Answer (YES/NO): NO